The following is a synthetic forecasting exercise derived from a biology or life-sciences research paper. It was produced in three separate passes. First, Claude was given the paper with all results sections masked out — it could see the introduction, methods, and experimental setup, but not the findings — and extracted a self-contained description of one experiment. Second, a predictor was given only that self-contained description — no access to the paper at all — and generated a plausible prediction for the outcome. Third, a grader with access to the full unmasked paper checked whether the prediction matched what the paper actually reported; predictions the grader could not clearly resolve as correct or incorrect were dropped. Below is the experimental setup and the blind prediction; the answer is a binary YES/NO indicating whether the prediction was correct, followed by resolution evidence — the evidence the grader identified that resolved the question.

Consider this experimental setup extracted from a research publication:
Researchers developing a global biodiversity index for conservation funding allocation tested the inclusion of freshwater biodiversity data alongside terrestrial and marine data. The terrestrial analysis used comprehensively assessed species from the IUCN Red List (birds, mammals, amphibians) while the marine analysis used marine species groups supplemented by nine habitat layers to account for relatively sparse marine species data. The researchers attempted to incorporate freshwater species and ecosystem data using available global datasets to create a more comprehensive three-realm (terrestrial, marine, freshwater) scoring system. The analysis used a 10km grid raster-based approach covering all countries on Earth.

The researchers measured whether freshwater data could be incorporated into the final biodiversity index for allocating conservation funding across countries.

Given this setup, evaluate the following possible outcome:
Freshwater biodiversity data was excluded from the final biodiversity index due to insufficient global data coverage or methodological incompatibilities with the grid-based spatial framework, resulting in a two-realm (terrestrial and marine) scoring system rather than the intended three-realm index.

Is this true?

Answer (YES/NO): YES